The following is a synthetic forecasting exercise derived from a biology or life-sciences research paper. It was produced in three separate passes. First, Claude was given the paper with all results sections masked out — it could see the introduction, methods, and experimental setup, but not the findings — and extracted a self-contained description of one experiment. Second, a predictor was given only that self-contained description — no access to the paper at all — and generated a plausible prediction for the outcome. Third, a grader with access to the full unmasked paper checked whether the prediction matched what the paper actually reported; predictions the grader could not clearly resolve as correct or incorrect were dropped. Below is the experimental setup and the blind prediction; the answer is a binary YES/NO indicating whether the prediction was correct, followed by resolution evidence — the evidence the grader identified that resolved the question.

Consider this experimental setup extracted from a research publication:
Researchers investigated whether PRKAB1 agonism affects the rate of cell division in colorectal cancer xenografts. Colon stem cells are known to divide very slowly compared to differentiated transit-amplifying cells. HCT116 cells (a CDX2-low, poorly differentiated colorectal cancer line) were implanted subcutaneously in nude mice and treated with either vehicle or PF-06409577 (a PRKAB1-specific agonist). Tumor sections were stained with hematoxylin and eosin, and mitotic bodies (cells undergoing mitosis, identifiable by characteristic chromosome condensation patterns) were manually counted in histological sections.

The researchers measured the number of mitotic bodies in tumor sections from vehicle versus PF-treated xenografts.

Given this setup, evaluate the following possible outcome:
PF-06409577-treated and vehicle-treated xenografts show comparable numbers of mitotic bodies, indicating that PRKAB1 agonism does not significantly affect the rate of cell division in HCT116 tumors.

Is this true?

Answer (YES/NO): NO